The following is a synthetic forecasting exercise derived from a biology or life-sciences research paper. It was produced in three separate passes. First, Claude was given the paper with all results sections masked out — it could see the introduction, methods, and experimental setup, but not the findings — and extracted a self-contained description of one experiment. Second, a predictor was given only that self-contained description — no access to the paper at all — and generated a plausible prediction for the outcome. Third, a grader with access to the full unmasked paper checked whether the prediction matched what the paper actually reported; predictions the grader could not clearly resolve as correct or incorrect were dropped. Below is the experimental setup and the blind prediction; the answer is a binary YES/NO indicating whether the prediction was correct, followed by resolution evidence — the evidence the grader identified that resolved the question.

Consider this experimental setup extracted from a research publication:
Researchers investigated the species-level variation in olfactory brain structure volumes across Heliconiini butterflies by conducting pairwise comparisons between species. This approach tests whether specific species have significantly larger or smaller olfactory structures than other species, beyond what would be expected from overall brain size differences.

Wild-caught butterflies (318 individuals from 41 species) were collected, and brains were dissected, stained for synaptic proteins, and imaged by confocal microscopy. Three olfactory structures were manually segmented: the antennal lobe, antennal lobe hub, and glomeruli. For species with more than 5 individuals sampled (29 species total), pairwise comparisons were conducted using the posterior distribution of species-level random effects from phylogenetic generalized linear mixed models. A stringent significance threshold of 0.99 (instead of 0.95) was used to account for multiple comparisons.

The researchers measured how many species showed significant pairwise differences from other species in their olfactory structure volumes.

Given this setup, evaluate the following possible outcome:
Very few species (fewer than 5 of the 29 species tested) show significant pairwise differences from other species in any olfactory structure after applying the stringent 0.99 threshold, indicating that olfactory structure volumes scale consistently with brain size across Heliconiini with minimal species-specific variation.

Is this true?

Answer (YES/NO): NO